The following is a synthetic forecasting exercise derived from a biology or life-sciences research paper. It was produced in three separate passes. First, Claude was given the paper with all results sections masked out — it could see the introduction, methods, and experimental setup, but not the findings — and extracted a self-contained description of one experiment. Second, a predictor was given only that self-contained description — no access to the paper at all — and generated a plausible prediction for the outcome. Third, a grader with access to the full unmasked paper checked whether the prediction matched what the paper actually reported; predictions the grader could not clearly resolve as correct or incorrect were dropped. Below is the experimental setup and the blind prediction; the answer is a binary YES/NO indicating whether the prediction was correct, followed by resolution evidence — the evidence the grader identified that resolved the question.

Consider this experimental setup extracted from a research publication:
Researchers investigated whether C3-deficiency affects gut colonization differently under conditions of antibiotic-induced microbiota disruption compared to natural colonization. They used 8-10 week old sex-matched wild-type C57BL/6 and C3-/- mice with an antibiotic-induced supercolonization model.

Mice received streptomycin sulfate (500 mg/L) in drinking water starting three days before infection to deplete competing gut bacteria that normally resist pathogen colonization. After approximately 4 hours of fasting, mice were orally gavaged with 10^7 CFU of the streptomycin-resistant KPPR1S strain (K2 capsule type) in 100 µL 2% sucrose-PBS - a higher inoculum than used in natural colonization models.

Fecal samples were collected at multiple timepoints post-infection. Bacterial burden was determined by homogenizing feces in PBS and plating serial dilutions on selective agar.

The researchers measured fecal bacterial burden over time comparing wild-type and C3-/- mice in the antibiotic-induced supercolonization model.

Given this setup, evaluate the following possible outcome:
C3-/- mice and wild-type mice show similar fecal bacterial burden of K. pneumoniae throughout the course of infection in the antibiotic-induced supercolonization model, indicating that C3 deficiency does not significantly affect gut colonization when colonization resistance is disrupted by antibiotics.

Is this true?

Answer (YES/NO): NO